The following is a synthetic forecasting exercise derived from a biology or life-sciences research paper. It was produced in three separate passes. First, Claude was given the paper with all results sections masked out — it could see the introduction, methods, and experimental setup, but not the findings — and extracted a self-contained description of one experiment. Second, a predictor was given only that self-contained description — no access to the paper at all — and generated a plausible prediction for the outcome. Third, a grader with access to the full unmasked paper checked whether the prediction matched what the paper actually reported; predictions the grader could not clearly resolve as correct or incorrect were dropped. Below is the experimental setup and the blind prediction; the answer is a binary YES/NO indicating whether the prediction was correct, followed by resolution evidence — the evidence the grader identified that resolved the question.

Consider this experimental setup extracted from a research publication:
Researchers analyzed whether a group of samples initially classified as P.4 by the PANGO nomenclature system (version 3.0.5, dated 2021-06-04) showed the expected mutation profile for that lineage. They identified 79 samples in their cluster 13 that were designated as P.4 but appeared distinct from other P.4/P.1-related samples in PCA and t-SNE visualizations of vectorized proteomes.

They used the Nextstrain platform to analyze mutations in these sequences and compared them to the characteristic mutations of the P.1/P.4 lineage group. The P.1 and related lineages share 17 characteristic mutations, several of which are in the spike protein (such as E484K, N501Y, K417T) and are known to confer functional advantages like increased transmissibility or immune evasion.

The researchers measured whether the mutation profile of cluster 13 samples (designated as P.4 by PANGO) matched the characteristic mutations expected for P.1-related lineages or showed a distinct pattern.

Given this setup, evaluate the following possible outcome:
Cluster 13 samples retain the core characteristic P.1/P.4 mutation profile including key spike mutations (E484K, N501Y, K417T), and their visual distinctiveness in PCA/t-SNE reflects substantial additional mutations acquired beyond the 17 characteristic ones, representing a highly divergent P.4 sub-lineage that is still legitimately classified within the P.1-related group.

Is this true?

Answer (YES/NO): NO